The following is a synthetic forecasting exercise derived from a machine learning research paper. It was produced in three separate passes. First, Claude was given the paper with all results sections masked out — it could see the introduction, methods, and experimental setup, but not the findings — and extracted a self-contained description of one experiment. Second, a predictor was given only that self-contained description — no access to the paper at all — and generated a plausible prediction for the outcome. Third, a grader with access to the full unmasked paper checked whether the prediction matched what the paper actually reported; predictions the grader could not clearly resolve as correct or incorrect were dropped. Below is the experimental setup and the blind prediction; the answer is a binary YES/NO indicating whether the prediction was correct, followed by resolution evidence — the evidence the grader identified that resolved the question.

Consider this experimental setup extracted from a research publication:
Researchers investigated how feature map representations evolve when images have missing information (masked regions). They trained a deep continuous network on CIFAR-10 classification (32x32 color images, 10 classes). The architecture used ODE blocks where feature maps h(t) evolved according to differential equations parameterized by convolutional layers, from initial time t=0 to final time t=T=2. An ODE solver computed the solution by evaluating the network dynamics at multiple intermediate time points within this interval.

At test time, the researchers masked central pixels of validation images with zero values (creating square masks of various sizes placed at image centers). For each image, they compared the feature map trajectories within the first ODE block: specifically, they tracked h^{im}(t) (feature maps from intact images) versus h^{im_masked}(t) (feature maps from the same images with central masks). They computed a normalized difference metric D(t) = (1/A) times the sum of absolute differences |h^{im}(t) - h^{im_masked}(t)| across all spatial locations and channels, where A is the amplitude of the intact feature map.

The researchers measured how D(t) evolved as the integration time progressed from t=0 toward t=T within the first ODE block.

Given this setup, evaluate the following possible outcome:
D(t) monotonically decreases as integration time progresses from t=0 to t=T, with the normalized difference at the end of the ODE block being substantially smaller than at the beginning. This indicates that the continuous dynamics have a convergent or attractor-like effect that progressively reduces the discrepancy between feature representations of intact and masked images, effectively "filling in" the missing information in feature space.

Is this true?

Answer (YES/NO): YES